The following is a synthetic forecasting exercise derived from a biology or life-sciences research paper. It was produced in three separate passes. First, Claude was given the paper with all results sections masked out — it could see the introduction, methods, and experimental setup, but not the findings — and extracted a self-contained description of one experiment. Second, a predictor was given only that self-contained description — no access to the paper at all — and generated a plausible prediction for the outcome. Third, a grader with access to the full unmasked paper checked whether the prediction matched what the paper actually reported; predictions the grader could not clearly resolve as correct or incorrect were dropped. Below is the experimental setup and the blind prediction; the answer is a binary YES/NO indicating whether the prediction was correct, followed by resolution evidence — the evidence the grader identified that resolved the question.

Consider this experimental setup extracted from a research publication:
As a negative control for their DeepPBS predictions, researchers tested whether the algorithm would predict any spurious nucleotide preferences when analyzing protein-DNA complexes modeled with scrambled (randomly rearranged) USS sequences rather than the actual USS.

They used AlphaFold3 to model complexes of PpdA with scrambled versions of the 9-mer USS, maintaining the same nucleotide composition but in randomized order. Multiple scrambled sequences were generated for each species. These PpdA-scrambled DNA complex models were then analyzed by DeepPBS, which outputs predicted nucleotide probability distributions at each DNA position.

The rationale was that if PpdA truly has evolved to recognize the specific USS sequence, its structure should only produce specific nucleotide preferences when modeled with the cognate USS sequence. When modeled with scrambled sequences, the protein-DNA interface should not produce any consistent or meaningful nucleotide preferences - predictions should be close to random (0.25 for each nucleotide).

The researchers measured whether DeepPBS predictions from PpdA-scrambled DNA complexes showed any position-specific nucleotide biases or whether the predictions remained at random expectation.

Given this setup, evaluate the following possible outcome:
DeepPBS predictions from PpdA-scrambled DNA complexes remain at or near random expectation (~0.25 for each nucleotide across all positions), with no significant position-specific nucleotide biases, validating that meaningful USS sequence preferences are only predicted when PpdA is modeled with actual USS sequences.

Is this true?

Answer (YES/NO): YES